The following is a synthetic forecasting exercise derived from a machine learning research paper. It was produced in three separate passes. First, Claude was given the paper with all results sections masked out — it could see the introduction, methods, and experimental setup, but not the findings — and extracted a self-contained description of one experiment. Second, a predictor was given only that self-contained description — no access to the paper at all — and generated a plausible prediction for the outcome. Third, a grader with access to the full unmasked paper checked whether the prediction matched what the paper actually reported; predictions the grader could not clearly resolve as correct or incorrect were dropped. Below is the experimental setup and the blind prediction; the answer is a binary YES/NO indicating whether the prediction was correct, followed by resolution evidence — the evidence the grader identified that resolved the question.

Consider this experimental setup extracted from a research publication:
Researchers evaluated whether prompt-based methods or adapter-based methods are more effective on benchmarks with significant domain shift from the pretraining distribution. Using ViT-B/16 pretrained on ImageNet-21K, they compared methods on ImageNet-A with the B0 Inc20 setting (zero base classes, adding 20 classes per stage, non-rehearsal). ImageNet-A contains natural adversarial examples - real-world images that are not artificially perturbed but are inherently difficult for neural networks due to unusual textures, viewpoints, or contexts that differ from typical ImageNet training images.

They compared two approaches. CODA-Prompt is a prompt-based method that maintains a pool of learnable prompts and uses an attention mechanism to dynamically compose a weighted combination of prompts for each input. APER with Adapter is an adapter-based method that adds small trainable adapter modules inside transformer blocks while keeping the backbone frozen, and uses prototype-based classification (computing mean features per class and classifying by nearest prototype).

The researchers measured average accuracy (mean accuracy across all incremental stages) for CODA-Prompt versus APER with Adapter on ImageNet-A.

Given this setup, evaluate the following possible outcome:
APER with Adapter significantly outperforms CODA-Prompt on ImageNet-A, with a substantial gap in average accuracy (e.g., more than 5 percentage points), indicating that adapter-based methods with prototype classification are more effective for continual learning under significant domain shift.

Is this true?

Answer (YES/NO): YES